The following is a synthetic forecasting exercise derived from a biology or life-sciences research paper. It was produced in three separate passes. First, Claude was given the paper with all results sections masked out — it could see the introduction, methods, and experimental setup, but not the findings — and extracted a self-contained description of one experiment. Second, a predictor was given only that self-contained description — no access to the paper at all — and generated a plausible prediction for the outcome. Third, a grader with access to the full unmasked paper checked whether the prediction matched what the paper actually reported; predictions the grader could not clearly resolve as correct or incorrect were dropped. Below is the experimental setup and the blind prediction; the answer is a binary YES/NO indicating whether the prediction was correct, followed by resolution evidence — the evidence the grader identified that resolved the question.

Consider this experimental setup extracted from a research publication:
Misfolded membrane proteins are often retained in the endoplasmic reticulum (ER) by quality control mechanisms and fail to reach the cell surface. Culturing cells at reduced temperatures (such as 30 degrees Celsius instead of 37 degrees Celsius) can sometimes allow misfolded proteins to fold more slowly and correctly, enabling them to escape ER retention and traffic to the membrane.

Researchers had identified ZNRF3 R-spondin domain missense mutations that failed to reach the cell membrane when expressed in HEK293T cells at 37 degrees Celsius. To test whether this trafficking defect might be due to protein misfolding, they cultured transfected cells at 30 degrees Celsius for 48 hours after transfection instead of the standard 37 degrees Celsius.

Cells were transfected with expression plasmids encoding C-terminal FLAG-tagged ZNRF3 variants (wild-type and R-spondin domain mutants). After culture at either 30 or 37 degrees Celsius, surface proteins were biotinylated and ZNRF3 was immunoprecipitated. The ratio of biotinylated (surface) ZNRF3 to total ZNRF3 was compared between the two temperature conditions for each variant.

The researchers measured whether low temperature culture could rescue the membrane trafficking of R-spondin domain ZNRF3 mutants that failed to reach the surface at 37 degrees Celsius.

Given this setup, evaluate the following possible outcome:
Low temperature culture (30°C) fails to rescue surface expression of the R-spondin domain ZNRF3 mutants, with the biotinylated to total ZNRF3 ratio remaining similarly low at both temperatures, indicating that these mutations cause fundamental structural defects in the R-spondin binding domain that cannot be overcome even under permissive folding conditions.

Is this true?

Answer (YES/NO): NO